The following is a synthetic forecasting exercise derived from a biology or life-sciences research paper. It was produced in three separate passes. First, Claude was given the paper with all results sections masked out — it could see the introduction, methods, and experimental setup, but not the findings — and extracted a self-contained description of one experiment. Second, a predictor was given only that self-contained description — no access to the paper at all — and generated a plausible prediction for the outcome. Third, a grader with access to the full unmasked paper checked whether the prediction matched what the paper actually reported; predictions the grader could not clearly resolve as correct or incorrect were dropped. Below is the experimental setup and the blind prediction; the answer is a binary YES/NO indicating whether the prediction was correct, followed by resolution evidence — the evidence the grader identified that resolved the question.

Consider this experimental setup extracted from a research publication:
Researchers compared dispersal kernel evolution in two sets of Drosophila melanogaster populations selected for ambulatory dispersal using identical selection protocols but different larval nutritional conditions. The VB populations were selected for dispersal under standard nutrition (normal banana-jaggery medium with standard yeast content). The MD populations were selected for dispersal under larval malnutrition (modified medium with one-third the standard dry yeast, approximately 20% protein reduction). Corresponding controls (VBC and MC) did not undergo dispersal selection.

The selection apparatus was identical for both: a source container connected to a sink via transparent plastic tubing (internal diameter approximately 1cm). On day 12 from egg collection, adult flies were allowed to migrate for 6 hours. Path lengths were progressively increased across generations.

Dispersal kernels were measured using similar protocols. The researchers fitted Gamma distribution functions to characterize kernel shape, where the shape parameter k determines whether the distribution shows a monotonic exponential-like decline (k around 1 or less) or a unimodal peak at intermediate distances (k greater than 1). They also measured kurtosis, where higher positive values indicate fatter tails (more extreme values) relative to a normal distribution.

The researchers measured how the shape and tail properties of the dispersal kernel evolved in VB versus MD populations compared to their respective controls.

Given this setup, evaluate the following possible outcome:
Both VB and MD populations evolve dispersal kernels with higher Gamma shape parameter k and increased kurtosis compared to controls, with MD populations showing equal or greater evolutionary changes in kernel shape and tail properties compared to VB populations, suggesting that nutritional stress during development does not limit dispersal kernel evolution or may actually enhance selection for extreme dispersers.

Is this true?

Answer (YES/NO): NO